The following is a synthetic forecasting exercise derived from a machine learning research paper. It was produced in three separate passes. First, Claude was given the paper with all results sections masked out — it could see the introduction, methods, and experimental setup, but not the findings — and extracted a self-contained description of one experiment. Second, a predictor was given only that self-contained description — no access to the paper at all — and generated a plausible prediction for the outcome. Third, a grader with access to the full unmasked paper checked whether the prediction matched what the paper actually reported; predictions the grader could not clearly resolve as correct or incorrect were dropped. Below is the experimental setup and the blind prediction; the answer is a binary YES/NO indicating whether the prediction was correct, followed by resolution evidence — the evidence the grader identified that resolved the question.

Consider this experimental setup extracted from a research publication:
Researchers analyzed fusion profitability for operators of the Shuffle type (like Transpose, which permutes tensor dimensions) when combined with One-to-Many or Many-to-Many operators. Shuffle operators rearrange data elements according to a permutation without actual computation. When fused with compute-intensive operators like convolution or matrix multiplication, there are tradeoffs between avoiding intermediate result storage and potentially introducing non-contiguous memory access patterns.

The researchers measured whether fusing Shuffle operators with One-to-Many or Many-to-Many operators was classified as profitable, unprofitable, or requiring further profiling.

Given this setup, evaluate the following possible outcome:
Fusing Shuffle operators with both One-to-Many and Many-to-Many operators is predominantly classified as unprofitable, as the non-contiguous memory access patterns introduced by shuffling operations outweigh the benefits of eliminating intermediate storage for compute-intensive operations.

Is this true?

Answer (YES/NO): NO